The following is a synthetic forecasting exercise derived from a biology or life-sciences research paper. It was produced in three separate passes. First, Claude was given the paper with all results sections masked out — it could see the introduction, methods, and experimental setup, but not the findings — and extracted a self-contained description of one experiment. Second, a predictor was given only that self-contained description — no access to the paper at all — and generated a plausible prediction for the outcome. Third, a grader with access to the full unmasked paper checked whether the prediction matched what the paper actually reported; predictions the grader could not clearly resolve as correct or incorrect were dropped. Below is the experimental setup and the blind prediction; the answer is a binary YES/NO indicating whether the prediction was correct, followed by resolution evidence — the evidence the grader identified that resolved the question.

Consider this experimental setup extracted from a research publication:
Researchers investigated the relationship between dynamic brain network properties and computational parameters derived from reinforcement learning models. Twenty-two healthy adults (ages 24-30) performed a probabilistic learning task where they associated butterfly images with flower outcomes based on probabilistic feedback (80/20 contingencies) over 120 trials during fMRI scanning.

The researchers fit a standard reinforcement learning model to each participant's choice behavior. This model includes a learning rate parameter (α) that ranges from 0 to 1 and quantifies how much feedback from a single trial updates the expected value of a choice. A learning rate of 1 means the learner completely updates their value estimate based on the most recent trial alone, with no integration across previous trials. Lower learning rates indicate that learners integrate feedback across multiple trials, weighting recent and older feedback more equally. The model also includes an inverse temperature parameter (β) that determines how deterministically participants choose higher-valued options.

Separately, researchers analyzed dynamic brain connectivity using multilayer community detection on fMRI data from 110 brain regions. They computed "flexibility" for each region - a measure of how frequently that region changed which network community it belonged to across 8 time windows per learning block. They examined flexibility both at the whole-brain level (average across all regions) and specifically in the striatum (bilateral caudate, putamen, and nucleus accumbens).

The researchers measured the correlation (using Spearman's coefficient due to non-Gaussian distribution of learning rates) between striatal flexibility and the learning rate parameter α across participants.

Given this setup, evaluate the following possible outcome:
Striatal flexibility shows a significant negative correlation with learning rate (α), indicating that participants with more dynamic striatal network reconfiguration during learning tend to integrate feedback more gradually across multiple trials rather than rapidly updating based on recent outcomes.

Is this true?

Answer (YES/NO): NO